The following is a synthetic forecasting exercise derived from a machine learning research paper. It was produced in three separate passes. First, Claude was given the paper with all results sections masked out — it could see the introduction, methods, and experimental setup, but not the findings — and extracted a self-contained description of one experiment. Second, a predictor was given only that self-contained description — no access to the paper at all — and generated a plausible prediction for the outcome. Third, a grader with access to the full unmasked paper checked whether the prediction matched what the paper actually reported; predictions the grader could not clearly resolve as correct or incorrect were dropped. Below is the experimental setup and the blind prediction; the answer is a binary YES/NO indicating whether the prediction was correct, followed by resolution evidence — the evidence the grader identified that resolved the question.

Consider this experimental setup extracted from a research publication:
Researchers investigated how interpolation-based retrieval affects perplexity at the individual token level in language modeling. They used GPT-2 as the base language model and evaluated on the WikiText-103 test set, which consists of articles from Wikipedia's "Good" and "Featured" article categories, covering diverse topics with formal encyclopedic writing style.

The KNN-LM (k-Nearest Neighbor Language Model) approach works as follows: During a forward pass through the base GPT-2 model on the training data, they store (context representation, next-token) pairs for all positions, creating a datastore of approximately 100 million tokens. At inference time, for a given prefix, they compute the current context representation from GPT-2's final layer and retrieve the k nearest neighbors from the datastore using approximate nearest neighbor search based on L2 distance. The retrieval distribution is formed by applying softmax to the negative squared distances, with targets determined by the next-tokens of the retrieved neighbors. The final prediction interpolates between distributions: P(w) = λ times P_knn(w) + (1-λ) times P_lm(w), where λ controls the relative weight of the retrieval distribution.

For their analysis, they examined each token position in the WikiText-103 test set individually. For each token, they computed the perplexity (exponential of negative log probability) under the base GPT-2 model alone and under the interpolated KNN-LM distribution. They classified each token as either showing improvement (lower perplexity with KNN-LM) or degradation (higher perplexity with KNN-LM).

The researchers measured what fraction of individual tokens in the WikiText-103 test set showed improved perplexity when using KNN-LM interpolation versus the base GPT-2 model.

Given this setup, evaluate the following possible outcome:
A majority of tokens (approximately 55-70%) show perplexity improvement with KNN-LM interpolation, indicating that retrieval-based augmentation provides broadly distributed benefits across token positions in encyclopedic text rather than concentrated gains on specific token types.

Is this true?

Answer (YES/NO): NO